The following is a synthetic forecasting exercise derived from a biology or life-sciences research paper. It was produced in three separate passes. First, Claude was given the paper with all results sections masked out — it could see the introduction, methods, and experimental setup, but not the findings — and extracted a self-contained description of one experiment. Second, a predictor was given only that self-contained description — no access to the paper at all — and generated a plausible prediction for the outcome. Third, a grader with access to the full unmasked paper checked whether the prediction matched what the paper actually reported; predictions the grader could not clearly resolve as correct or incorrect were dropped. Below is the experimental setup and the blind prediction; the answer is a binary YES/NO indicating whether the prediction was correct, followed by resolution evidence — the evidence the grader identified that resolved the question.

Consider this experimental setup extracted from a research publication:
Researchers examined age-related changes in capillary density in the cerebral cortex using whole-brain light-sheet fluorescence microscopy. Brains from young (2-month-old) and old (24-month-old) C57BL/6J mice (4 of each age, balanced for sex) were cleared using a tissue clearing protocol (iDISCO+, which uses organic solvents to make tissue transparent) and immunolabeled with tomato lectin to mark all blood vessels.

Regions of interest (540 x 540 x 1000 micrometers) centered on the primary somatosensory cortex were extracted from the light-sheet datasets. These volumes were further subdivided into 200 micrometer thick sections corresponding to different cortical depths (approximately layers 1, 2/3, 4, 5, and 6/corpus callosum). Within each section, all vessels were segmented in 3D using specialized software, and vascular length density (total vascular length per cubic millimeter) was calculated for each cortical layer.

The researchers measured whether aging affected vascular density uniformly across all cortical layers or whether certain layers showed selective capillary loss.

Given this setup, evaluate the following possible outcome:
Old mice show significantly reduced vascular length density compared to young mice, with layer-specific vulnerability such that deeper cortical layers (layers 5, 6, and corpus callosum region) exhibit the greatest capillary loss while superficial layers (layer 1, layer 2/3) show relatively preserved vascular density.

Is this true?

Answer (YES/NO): NO